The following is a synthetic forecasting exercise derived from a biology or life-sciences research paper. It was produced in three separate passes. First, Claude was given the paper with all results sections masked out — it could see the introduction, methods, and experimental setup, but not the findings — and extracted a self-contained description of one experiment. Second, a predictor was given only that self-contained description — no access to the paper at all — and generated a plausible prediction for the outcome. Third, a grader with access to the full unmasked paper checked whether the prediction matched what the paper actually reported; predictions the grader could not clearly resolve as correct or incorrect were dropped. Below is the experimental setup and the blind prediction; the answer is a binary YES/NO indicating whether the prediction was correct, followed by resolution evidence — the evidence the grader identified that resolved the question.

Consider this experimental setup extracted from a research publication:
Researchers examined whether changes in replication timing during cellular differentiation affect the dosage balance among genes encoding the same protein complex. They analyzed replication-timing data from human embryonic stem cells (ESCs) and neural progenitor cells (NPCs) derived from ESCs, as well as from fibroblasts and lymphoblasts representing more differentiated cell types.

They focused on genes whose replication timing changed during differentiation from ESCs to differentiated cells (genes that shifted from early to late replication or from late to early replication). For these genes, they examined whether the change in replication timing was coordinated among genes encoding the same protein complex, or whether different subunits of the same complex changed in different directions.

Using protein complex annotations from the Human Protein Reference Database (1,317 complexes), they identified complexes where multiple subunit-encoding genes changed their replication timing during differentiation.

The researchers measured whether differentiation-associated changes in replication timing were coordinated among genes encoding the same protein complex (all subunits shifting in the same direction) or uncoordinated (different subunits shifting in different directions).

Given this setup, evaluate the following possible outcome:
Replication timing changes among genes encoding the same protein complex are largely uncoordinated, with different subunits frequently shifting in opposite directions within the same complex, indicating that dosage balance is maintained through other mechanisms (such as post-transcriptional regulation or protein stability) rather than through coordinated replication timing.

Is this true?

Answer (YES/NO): NO